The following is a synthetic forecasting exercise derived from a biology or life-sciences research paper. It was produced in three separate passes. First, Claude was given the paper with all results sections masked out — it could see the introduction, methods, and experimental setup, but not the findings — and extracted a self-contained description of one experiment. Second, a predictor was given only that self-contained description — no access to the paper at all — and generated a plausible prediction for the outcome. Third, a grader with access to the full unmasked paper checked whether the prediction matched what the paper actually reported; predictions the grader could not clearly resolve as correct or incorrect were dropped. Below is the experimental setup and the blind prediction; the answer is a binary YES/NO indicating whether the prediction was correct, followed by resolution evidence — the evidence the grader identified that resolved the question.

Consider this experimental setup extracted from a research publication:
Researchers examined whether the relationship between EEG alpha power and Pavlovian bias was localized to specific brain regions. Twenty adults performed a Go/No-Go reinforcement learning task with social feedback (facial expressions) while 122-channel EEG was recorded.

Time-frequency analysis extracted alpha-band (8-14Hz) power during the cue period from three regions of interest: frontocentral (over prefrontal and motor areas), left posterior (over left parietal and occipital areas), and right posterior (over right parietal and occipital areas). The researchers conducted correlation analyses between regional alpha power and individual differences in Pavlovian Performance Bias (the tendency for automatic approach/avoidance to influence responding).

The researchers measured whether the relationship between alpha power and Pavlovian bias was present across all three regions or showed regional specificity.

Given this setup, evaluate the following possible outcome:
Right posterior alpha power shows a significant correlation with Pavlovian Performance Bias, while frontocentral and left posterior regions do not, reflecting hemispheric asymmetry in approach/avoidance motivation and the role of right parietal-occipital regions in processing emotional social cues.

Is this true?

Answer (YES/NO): NO